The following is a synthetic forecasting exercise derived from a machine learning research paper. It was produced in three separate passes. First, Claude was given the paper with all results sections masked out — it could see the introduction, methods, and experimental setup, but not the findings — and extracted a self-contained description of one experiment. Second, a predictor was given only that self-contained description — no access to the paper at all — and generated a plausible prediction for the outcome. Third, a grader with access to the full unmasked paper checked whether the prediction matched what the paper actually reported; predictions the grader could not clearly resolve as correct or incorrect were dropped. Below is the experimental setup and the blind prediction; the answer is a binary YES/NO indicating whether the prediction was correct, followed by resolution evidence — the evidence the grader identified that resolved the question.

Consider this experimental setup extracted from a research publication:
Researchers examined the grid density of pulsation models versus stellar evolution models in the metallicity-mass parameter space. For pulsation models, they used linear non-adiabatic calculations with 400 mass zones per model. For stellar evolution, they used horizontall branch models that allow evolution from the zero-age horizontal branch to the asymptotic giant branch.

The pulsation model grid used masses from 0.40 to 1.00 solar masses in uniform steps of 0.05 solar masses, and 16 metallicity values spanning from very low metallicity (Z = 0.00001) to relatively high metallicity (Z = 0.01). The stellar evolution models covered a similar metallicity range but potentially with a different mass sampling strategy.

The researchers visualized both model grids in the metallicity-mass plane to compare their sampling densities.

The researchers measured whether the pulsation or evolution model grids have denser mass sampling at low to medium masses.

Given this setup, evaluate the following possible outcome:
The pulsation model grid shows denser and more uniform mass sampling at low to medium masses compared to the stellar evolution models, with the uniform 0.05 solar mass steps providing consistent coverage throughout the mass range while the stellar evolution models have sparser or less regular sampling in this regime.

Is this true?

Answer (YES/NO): NO